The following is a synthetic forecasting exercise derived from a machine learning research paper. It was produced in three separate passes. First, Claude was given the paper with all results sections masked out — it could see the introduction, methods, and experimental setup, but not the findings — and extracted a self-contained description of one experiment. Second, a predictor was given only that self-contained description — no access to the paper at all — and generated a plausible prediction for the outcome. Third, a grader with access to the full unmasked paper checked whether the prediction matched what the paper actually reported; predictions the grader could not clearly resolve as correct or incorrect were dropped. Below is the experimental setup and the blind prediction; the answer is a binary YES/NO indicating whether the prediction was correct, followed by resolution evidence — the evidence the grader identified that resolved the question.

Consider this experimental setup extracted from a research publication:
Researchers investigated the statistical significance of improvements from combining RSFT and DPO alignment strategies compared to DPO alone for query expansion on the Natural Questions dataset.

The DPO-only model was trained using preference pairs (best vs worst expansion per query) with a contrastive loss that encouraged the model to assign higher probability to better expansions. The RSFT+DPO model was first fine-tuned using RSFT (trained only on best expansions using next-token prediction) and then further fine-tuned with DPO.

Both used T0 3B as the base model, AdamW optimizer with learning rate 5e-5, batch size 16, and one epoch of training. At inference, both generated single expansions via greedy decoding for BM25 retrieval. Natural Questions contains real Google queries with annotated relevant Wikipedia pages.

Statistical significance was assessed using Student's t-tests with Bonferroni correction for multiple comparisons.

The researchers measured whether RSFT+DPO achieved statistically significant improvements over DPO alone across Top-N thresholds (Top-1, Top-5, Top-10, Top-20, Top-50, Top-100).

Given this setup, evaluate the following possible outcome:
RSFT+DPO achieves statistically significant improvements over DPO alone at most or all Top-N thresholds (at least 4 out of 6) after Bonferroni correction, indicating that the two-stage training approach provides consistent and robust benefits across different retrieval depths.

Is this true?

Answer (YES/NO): NO